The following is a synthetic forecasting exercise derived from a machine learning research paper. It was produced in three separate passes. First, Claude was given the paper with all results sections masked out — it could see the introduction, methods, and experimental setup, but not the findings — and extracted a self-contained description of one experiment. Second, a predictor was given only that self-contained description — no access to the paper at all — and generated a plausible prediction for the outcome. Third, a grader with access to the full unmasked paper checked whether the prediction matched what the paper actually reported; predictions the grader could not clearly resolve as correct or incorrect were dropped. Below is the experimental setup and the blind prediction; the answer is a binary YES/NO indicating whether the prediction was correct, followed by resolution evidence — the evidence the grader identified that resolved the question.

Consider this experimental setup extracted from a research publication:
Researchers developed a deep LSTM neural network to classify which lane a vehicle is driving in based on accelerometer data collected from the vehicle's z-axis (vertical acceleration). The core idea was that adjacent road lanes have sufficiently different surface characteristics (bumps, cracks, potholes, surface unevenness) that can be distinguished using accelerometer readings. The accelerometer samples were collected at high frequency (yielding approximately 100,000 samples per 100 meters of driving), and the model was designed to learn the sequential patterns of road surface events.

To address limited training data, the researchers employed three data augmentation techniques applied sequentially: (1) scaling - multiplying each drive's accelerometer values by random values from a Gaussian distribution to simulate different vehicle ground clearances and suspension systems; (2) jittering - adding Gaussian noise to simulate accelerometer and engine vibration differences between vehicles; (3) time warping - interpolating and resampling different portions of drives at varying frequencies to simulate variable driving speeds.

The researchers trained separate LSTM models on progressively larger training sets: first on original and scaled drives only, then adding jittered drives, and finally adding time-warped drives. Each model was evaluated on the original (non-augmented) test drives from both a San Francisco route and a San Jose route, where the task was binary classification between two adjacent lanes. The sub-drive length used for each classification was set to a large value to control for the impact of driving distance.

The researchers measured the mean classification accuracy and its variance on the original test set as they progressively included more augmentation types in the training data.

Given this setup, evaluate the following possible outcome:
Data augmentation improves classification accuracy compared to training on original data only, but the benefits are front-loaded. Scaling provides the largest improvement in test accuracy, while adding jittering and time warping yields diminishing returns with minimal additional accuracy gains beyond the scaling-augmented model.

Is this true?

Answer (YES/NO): NO